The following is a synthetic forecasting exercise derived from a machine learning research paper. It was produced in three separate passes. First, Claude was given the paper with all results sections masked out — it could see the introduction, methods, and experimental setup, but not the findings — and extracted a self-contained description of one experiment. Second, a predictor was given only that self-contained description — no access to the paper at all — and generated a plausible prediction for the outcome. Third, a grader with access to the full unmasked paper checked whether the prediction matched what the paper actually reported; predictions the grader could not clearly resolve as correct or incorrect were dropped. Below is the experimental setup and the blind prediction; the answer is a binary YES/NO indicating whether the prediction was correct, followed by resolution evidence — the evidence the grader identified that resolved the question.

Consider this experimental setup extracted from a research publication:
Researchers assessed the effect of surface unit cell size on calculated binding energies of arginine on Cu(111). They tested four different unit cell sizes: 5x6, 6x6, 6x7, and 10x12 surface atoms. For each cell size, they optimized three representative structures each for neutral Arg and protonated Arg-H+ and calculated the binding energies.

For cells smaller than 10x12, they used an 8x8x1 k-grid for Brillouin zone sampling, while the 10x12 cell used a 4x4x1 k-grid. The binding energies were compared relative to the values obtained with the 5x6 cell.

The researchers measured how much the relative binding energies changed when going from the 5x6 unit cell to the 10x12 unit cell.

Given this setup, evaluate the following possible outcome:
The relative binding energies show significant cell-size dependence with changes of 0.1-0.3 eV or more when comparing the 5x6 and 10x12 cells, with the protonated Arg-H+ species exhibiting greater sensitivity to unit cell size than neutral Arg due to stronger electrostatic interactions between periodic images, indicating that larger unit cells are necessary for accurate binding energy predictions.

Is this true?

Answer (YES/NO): NO